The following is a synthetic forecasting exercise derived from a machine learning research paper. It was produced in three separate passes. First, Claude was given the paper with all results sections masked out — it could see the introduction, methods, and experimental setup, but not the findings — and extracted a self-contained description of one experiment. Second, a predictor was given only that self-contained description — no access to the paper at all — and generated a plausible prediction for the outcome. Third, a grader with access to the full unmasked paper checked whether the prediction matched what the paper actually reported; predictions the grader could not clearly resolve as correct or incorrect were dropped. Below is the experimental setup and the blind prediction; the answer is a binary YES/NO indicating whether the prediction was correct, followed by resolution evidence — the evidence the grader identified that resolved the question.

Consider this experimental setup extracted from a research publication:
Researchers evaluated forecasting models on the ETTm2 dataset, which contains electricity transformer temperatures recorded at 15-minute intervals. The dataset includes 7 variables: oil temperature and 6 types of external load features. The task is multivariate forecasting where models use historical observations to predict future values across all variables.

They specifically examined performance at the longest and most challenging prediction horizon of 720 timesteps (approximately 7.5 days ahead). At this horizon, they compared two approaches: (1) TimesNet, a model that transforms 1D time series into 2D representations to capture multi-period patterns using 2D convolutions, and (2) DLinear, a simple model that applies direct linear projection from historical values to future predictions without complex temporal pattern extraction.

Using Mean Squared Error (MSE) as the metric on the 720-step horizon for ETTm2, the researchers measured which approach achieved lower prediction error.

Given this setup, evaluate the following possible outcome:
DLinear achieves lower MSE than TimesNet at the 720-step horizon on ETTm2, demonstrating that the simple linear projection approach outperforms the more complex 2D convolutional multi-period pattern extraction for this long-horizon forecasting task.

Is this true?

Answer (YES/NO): NO